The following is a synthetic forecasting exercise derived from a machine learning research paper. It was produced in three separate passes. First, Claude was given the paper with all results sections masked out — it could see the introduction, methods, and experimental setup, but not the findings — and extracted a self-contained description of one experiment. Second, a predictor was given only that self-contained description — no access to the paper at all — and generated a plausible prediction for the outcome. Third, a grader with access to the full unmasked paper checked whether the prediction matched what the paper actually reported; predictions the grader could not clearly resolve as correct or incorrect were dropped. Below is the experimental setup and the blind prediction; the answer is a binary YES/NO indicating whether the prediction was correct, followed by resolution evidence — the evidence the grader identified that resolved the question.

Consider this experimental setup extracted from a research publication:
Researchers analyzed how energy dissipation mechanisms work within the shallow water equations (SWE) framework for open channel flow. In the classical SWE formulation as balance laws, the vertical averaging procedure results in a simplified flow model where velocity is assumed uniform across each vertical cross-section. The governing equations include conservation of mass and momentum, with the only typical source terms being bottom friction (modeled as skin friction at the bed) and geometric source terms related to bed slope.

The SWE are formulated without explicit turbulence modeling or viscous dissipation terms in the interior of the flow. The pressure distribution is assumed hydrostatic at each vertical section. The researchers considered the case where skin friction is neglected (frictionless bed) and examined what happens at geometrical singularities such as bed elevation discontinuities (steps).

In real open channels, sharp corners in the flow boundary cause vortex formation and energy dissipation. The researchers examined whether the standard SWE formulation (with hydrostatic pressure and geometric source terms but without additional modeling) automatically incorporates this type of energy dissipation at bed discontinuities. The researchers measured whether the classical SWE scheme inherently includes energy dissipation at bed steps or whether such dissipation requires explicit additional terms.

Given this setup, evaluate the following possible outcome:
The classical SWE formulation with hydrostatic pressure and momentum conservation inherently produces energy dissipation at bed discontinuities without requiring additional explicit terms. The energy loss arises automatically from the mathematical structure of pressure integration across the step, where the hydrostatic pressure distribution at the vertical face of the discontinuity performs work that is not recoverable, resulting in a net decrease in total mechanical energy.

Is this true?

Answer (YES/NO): NO